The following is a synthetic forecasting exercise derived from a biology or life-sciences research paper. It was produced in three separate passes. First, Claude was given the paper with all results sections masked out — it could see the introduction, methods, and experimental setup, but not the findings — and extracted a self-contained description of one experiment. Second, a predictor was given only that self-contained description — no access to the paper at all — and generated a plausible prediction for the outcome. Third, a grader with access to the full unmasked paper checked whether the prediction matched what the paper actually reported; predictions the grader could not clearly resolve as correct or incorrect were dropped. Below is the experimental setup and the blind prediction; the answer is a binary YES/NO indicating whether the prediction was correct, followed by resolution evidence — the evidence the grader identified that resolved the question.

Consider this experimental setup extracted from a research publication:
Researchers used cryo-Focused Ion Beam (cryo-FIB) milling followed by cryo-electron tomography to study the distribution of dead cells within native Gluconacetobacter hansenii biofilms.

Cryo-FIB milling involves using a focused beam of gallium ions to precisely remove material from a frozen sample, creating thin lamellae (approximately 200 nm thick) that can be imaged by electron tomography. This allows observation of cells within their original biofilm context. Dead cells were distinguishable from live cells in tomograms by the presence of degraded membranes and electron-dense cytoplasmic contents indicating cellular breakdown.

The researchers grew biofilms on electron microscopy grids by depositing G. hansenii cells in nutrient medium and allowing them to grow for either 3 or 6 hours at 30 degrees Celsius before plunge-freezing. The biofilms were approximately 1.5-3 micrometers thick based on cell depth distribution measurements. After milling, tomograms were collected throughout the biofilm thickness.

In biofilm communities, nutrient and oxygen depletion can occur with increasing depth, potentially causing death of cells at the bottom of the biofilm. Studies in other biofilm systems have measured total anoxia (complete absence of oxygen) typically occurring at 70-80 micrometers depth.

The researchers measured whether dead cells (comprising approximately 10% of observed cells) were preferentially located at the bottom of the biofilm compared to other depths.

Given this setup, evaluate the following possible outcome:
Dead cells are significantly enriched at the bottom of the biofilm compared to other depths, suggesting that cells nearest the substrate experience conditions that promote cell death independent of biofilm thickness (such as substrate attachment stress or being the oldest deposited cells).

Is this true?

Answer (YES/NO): NO